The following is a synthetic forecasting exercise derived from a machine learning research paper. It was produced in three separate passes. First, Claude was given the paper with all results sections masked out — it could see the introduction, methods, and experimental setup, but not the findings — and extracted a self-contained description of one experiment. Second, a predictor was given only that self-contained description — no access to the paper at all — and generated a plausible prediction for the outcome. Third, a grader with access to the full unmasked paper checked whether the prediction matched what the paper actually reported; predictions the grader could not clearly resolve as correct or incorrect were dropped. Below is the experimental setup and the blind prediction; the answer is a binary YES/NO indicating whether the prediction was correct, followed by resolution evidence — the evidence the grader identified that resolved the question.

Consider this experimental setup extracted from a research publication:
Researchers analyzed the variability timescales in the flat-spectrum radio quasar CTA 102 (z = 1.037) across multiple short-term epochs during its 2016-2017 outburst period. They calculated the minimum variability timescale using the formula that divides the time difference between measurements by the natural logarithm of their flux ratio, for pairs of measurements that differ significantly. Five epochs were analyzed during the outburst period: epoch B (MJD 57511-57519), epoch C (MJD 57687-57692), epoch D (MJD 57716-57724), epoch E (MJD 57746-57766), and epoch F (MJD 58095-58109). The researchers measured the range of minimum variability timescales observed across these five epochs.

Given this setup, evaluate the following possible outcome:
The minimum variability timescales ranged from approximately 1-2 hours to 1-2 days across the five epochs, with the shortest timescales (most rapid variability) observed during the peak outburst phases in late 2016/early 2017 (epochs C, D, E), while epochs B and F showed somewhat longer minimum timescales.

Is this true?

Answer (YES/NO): NO